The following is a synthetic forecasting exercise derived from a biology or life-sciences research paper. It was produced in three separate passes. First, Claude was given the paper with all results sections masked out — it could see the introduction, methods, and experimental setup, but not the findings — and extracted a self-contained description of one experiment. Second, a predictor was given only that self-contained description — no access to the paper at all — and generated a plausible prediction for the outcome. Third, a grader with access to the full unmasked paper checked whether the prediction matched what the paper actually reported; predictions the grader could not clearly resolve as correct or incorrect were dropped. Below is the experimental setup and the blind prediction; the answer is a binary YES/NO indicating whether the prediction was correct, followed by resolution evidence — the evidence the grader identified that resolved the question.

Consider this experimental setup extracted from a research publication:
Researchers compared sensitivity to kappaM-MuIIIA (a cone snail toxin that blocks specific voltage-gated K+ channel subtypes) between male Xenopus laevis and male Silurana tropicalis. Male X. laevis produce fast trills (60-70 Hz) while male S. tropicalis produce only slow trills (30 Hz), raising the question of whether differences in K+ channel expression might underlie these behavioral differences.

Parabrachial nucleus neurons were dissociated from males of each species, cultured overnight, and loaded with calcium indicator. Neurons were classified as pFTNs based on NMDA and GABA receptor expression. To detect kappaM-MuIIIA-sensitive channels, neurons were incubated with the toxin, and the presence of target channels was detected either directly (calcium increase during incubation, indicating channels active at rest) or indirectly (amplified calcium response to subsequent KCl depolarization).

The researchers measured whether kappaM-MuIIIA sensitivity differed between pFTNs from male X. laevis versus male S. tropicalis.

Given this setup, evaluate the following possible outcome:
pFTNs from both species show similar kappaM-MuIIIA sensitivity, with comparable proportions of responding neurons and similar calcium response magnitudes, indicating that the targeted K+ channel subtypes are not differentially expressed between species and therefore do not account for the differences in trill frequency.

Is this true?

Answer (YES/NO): YES